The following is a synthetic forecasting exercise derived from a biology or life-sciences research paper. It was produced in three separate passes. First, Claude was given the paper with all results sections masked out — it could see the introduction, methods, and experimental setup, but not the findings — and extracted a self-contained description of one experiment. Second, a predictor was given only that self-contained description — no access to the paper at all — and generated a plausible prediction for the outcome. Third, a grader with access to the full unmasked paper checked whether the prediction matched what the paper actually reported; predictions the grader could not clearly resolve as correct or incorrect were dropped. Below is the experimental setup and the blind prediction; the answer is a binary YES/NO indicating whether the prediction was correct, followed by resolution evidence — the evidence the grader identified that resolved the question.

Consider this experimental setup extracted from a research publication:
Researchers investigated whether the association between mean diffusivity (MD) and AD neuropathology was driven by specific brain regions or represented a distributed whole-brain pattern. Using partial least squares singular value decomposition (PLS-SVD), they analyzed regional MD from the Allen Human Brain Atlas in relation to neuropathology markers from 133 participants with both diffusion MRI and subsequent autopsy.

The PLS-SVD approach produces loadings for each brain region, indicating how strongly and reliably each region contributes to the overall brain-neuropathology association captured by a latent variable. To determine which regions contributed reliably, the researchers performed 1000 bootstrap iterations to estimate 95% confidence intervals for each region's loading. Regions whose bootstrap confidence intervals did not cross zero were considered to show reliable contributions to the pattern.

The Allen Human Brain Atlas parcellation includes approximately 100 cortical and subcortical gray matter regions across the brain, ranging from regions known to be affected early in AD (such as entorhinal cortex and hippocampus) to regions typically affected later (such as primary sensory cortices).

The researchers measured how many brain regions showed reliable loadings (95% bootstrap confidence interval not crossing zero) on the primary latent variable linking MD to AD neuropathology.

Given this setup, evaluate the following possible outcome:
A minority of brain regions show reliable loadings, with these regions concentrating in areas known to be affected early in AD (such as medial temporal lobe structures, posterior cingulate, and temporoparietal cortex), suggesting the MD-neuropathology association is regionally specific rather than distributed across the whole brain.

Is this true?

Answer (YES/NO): NO